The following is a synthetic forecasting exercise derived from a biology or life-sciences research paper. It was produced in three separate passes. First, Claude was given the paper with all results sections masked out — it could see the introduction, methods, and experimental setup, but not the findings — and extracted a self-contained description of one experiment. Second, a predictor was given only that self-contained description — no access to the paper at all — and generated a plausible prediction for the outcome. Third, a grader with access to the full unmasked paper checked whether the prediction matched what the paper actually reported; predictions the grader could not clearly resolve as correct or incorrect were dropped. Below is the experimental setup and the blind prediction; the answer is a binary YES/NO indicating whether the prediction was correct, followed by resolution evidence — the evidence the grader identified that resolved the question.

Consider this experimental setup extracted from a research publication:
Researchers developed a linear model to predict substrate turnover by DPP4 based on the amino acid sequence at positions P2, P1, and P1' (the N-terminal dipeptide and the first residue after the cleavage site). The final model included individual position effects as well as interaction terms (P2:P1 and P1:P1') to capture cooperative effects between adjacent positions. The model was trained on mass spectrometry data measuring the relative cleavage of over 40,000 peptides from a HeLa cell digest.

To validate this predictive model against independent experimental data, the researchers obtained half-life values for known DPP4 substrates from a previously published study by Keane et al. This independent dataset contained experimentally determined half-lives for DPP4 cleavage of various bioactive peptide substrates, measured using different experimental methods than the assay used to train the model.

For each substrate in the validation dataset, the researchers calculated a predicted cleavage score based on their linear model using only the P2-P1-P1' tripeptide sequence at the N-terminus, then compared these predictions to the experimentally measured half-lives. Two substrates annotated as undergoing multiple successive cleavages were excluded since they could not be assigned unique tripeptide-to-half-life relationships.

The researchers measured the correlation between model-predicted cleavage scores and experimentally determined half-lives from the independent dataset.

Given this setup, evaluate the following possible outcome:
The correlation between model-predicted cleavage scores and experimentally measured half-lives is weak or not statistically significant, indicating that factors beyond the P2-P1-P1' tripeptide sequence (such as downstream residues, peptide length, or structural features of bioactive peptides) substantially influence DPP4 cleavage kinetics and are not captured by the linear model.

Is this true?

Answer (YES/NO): NO